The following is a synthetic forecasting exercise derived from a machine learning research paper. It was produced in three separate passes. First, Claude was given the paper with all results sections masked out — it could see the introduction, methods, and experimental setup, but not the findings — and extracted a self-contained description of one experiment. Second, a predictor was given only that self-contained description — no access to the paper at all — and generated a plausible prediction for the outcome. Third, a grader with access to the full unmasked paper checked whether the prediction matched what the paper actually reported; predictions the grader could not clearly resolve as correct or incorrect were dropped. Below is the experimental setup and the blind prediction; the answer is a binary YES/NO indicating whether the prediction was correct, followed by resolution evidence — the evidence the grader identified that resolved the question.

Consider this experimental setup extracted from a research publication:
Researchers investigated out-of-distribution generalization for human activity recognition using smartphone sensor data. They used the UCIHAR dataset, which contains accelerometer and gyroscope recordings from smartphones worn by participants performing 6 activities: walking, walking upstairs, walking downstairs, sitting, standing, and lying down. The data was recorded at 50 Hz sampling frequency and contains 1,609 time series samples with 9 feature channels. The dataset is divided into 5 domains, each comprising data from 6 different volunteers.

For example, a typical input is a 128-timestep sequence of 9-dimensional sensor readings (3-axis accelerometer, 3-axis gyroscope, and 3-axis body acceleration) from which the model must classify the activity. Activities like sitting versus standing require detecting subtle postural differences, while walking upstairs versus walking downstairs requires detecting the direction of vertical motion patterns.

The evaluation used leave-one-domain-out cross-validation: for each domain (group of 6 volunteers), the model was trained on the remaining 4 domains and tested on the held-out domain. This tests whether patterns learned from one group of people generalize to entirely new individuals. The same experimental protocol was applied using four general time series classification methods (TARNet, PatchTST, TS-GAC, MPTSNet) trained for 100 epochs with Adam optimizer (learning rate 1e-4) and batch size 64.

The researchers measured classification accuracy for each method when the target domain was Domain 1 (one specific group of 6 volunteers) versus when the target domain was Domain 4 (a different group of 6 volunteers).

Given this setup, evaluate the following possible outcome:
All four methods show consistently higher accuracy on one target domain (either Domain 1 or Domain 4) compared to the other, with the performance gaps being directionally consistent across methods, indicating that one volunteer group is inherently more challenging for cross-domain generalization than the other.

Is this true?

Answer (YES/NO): YES